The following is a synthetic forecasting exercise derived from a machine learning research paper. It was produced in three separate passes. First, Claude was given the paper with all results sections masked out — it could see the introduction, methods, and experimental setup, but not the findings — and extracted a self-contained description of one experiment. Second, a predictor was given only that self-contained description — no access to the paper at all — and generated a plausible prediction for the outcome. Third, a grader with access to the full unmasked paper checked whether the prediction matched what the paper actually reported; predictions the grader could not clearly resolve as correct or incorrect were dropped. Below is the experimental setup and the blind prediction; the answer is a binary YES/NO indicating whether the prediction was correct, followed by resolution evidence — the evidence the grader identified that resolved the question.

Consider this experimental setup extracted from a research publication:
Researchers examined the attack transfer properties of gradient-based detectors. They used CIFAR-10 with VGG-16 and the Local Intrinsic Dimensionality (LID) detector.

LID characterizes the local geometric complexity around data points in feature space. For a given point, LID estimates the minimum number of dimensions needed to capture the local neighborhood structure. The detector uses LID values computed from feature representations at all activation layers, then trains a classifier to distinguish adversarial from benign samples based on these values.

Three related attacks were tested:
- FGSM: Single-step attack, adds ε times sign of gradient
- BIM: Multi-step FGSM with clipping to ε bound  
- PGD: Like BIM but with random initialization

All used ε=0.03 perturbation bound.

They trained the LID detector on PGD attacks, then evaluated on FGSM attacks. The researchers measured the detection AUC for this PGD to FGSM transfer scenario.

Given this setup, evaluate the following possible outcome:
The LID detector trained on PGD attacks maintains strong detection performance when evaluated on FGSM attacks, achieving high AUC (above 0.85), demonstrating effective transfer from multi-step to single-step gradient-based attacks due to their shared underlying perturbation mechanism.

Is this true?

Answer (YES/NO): NO